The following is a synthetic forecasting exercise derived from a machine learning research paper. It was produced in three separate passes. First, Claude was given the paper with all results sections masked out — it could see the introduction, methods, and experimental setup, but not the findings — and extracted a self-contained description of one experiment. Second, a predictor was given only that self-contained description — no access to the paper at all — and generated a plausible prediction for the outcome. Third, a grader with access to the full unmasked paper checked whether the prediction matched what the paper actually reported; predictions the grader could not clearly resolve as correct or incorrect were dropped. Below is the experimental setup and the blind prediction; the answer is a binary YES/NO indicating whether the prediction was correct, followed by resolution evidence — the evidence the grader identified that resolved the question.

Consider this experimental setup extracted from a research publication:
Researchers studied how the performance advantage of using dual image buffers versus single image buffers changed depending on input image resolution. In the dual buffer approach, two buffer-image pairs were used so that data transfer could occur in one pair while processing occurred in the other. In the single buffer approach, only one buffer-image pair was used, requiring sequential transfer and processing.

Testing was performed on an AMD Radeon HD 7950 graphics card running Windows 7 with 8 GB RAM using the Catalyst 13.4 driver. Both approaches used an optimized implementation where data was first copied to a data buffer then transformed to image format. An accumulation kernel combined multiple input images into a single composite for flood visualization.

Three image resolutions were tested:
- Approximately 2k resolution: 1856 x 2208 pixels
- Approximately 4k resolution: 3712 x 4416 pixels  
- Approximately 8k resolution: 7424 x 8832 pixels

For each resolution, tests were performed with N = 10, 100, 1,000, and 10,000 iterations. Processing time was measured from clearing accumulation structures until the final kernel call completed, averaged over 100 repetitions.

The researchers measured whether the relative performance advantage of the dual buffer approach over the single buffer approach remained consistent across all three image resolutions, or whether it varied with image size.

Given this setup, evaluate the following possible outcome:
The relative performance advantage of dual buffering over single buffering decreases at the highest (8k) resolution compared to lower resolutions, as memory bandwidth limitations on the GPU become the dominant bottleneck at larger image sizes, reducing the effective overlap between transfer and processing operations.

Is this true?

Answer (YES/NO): YES